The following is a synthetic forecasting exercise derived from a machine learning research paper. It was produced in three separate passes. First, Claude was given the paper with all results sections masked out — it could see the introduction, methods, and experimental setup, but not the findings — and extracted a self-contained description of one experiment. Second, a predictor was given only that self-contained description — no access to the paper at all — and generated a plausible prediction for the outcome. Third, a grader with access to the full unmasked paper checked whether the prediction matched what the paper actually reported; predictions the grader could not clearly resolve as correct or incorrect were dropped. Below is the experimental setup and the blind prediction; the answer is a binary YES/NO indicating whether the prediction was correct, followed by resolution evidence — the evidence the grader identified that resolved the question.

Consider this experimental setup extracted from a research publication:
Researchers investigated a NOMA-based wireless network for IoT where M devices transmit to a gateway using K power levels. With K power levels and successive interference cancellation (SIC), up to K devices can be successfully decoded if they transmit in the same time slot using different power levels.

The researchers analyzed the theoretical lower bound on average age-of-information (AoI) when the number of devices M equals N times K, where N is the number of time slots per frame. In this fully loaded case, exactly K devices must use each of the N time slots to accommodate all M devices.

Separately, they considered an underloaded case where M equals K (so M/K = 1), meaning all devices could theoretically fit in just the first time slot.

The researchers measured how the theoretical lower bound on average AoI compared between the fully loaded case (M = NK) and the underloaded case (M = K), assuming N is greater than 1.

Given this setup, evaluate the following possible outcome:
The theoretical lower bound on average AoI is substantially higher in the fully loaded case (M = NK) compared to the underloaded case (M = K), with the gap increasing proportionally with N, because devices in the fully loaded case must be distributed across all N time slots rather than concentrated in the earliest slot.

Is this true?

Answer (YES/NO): YES